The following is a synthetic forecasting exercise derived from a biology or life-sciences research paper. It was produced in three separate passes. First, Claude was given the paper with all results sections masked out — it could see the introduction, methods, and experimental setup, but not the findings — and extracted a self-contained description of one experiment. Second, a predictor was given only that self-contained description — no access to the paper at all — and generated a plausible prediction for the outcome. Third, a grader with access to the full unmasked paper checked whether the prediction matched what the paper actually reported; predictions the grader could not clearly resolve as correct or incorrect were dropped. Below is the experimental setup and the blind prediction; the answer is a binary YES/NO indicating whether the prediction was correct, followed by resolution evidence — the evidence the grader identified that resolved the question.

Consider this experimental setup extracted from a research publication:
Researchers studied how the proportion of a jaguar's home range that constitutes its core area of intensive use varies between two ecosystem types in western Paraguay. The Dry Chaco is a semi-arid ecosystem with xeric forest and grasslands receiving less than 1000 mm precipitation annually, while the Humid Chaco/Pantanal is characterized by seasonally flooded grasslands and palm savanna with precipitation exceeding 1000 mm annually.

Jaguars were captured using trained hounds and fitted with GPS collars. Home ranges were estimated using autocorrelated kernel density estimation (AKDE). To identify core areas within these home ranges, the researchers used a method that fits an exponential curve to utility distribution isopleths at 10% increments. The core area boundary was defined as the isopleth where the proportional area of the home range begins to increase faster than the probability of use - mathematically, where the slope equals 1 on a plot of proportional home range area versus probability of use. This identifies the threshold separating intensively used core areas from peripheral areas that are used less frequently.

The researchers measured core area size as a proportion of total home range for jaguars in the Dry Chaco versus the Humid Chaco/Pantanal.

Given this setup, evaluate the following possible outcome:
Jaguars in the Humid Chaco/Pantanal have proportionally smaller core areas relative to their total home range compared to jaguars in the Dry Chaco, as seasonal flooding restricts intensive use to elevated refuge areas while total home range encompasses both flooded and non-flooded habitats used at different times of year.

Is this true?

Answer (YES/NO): NO